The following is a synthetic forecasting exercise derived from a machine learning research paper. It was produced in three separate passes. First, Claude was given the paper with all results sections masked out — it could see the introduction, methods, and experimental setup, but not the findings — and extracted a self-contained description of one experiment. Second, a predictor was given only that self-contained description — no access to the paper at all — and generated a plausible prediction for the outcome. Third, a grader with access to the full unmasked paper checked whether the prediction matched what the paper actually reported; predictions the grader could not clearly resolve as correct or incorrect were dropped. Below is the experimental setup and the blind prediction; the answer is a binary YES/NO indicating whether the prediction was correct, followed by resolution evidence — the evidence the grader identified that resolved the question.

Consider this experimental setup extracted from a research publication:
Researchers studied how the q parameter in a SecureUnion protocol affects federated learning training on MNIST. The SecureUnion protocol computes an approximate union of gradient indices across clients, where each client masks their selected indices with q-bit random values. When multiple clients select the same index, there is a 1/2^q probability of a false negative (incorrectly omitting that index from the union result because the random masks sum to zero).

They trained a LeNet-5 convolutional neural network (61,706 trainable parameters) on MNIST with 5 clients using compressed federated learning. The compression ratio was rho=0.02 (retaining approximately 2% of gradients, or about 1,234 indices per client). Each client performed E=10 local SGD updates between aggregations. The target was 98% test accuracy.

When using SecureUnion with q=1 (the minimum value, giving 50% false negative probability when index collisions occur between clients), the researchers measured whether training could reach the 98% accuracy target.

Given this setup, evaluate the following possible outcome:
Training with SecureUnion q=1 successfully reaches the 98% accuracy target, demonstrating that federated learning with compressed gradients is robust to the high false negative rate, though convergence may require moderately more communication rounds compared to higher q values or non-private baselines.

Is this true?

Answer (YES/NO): NO